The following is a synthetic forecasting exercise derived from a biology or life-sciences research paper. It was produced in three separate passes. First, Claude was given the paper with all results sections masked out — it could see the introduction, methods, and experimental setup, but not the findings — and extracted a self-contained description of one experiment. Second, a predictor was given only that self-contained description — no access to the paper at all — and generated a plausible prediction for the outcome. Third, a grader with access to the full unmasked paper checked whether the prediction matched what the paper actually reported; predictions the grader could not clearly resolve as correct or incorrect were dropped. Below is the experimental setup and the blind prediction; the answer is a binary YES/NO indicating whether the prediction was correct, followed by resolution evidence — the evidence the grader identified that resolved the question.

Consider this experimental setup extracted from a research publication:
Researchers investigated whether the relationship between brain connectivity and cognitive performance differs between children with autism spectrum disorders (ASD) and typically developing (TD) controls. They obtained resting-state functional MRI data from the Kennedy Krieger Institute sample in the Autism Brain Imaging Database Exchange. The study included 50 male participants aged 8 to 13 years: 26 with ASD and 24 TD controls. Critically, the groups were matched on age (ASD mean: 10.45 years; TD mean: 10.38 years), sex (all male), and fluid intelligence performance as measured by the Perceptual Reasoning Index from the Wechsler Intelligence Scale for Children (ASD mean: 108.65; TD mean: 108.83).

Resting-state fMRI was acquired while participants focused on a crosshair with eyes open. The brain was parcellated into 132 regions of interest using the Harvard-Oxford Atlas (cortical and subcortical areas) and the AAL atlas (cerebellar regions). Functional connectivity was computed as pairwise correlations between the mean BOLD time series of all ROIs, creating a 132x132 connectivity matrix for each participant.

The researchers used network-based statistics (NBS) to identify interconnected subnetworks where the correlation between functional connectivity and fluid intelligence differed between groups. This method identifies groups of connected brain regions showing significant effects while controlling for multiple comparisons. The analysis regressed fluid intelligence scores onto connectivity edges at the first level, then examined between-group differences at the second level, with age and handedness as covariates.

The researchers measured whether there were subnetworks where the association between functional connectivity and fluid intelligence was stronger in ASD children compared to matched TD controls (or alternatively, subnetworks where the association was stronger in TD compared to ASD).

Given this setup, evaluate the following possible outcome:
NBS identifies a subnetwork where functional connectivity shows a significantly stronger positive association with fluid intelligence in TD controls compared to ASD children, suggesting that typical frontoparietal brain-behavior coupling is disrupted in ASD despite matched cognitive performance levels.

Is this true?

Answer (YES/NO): NO